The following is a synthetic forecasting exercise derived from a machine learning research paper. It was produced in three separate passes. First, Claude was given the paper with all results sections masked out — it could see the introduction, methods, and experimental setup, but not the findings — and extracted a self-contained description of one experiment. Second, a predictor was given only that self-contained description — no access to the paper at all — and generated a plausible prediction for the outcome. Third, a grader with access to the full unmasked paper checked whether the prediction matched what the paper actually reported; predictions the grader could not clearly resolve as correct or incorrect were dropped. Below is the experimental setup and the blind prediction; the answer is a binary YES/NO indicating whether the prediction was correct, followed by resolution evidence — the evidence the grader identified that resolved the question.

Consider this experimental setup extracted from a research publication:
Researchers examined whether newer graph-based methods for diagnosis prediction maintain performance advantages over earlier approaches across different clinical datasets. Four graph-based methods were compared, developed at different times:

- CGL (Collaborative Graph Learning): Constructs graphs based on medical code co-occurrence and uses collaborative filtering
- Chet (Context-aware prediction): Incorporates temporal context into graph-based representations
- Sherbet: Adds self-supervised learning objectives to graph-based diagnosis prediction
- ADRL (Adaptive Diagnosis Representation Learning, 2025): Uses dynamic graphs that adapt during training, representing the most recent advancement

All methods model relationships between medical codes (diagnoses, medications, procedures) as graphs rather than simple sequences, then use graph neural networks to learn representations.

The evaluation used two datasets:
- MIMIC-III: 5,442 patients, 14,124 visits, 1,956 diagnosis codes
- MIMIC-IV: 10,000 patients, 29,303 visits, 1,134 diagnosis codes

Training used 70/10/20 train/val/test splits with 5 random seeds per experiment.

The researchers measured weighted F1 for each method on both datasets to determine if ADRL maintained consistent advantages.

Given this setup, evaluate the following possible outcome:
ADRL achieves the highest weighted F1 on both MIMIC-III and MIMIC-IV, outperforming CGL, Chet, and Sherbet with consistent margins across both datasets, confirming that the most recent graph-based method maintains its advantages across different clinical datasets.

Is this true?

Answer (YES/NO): YES